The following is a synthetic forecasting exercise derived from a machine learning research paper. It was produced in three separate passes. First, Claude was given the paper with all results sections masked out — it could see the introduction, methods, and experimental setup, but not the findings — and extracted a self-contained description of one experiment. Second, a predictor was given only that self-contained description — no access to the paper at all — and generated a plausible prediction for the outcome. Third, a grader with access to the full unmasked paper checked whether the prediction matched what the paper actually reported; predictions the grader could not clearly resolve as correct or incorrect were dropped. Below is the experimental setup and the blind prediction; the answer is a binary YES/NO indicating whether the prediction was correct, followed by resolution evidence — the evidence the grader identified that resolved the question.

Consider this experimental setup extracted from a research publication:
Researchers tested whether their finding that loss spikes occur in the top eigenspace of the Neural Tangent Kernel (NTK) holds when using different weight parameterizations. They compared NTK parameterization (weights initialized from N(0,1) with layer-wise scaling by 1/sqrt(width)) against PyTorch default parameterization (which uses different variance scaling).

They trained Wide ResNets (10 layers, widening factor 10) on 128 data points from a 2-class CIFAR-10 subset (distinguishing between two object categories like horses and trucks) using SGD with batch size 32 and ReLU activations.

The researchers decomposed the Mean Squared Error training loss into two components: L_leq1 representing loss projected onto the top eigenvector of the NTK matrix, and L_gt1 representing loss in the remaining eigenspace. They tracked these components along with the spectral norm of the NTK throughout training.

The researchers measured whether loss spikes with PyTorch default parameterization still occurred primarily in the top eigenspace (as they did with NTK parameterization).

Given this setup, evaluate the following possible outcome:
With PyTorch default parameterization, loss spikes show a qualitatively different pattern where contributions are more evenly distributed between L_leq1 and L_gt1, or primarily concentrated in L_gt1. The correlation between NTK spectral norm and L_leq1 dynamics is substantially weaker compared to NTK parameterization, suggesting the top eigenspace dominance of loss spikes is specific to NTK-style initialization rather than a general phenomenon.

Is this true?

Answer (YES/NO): NO